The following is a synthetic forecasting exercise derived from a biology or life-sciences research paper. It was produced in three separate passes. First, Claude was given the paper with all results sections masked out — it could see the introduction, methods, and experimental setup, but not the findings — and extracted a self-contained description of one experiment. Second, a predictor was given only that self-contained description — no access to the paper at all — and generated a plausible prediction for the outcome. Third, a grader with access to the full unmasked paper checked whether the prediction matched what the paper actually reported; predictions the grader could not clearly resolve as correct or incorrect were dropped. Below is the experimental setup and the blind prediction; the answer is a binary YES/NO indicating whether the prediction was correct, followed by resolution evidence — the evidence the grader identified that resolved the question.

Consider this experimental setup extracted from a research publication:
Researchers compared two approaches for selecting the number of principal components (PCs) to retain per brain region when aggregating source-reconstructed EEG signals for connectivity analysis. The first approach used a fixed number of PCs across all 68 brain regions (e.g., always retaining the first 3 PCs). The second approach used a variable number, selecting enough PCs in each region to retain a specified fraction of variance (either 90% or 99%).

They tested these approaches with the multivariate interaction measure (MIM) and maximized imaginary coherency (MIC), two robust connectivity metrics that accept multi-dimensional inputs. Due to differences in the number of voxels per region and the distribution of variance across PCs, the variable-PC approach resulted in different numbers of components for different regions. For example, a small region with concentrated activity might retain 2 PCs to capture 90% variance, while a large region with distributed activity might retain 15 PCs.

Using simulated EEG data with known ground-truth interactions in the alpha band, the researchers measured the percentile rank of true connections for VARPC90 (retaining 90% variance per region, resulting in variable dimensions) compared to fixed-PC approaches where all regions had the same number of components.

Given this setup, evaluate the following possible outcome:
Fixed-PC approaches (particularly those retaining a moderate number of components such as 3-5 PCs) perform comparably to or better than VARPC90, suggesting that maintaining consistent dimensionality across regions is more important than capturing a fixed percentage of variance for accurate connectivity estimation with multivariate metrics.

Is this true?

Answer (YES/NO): YES